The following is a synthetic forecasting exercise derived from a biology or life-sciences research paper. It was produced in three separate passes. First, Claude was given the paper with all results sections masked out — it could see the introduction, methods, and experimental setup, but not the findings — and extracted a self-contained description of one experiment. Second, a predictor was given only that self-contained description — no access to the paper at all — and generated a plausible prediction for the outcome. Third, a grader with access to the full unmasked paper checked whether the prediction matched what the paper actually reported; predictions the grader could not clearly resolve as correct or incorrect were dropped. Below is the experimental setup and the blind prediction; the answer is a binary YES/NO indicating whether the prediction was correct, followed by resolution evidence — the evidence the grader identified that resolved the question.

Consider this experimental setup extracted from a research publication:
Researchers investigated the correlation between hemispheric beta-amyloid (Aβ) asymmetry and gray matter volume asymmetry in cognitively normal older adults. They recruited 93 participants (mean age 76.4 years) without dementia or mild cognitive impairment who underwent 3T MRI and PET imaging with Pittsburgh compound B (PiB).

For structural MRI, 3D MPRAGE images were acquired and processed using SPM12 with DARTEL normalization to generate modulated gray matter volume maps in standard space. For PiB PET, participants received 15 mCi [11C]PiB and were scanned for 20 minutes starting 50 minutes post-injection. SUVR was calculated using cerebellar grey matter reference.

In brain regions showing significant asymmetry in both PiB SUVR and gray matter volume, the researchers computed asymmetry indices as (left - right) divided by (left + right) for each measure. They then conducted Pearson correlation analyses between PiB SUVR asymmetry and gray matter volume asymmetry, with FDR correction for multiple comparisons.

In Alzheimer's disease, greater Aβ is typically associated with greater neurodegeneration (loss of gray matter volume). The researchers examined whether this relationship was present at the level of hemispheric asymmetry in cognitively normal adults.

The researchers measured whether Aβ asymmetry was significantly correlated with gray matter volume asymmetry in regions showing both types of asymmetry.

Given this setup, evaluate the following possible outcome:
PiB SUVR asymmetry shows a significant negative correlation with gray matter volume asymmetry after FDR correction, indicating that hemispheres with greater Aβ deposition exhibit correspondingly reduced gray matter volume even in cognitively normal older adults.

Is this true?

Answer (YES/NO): NO